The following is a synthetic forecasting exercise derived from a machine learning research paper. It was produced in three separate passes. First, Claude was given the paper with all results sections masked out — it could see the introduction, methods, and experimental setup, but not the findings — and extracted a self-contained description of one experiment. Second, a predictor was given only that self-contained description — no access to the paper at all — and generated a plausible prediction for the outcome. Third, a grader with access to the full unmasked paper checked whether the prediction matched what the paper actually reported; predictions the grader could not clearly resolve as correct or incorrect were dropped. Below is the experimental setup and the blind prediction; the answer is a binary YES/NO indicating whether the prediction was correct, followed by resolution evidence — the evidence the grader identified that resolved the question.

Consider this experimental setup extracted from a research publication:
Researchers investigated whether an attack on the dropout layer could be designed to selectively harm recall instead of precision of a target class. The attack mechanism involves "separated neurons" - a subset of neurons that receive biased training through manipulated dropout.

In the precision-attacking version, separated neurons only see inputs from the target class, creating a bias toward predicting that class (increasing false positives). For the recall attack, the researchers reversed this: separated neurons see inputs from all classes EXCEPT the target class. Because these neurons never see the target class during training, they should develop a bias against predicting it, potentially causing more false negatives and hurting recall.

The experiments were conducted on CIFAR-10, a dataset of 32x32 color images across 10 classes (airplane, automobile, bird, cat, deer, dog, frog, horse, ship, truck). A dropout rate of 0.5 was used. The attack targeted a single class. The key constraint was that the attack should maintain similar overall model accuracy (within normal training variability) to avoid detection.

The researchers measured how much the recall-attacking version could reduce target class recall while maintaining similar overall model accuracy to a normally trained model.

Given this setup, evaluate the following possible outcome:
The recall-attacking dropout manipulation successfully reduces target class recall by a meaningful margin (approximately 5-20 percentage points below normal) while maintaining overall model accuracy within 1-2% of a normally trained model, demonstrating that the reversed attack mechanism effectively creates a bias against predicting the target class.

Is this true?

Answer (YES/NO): NO